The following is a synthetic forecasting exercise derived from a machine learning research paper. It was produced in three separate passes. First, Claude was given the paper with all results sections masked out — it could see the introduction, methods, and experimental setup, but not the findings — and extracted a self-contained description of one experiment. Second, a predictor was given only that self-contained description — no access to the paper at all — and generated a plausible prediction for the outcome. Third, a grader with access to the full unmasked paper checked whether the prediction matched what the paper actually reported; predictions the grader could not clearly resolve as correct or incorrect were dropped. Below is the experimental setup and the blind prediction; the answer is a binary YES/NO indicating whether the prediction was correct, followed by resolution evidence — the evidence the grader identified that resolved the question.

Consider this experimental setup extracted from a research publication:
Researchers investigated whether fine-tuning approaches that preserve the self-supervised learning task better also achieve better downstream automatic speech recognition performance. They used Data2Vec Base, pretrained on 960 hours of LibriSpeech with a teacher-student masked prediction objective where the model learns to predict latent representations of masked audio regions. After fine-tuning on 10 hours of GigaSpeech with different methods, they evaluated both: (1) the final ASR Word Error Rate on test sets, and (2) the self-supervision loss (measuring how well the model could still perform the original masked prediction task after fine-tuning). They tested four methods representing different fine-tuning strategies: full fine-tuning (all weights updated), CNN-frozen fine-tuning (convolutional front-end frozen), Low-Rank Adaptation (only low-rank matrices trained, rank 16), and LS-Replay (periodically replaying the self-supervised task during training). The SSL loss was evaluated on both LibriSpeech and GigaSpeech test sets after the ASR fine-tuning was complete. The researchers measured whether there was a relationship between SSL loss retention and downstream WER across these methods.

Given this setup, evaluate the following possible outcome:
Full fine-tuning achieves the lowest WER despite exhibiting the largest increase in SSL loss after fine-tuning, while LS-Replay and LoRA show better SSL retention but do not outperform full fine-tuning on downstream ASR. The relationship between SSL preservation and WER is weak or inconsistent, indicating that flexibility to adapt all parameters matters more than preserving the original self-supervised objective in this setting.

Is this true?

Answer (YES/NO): NO